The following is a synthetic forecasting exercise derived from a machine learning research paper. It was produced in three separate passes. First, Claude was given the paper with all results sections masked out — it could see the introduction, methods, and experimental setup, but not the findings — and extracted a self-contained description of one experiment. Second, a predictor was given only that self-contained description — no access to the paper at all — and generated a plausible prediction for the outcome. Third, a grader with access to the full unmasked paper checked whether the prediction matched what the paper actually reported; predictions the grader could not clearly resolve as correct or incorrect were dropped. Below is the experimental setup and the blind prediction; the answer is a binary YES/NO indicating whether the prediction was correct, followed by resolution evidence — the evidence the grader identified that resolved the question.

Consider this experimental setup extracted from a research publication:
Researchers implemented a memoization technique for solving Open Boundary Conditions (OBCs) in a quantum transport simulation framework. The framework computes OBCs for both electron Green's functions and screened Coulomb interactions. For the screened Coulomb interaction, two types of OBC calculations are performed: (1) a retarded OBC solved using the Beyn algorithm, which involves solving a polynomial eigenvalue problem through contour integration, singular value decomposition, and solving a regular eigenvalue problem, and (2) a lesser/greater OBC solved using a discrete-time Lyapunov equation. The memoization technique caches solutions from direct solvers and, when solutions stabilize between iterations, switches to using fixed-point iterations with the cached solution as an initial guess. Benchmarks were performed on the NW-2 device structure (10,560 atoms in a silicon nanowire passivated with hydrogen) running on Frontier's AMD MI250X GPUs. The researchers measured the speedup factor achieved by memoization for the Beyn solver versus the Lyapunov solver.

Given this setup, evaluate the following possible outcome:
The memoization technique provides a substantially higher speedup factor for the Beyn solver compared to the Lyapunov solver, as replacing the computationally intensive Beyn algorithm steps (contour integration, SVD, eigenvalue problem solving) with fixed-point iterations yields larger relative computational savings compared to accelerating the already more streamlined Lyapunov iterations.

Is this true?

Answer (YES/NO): NO